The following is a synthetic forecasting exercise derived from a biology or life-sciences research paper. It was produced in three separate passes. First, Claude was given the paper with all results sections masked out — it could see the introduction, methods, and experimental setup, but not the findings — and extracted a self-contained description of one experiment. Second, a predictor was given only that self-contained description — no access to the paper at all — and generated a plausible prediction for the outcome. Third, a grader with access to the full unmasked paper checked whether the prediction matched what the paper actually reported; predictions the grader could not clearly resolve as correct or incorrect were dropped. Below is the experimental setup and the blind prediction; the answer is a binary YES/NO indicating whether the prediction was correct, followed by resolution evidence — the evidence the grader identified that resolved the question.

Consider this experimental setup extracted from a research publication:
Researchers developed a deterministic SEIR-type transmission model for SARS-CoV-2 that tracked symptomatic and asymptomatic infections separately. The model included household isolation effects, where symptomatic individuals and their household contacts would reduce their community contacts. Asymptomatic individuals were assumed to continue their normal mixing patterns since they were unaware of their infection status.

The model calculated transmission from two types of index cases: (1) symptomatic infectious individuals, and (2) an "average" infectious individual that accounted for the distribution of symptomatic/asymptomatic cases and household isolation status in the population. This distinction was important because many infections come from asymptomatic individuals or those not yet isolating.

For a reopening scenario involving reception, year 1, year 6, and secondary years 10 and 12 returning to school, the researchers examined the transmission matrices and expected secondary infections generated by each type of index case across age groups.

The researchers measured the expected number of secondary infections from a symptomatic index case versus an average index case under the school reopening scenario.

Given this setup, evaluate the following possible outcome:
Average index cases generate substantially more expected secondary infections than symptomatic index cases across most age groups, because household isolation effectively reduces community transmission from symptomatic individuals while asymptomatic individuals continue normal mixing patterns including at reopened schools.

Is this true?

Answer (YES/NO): NO